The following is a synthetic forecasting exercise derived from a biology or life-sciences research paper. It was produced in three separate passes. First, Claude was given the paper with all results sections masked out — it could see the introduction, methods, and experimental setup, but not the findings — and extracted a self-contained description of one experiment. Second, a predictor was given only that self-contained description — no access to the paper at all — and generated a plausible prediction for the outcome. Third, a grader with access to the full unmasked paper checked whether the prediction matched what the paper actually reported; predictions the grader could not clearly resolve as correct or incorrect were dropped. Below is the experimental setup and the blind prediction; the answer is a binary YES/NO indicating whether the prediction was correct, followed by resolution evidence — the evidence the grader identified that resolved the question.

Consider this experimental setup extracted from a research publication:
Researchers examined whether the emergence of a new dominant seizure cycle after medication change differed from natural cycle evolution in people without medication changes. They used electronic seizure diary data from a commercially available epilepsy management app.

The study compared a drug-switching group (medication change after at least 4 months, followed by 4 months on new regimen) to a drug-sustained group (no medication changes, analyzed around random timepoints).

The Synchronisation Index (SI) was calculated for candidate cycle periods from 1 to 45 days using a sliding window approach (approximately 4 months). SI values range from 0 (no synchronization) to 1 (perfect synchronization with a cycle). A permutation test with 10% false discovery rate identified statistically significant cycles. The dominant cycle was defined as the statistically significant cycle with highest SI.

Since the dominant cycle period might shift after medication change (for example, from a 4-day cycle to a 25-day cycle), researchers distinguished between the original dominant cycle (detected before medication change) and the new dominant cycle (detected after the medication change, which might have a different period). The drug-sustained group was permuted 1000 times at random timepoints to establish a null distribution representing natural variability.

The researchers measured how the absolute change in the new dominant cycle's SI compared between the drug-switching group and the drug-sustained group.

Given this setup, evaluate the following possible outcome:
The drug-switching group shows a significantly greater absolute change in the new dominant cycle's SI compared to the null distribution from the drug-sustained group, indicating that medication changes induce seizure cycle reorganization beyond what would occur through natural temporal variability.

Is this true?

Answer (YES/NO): YES